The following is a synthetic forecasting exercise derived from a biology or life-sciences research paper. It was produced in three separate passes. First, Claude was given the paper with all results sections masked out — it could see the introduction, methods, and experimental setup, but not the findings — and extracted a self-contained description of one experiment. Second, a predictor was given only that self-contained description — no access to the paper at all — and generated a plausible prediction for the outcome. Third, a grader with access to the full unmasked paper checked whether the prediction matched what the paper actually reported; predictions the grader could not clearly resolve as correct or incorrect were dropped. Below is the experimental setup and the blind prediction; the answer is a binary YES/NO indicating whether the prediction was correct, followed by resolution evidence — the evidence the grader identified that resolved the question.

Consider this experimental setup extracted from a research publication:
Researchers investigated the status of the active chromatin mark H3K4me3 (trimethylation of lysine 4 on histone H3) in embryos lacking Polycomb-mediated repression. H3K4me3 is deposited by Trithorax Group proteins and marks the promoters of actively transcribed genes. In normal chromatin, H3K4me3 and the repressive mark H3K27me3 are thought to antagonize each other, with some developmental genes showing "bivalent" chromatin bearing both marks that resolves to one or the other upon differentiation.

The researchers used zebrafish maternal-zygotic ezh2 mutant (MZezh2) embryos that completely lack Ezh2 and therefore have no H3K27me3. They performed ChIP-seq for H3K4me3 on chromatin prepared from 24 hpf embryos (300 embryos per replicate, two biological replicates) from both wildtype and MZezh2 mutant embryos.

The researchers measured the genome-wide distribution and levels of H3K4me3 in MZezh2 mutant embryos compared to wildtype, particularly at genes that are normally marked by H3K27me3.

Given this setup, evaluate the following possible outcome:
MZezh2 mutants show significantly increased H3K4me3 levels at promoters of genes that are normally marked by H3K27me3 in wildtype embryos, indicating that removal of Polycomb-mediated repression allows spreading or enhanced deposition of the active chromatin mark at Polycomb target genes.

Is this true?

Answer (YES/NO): YES